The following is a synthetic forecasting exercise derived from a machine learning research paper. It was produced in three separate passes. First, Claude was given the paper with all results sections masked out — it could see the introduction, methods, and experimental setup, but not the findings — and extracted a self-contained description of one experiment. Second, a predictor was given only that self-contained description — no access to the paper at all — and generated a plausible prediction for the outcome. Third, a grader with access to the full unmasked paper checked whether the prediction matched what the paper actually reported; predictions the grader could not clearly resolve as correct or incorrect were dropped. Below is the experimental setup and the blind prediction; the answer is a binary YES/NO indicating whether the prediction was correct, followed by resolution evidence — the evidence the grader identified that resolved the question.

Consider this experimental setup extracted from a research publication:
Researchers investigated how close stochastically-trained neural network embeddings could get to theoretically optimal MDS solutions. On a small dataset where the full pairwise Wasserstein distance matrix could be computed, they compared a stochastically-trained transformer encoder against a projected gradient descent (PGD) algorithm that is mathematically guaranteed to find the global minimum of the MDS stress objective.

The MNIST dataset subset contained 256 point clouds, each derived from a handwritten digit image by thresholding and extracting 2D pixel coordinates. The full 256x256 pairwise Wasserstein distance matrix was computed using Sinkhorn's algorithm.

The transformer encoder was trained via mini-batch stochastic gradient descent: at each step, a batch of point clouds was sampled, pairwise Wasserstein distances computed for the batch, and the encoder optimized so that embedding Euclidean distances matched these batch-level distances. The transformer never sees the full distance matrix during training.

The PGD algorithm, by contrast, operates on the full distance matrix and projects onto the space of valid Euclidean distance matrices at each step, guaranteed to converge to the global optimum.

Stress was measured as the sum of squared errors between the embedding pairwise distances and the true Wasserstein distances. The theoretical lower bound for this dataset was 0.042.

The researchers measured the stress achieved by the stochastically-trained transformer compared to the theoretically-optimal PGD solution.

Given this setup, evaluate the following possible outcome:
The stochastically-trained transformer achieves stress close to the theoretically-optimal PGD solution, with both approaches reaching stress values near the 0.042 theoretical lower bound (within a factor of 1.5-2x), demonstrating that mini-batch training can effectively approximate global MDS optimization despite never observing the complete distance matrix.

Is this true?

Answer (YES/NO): NO